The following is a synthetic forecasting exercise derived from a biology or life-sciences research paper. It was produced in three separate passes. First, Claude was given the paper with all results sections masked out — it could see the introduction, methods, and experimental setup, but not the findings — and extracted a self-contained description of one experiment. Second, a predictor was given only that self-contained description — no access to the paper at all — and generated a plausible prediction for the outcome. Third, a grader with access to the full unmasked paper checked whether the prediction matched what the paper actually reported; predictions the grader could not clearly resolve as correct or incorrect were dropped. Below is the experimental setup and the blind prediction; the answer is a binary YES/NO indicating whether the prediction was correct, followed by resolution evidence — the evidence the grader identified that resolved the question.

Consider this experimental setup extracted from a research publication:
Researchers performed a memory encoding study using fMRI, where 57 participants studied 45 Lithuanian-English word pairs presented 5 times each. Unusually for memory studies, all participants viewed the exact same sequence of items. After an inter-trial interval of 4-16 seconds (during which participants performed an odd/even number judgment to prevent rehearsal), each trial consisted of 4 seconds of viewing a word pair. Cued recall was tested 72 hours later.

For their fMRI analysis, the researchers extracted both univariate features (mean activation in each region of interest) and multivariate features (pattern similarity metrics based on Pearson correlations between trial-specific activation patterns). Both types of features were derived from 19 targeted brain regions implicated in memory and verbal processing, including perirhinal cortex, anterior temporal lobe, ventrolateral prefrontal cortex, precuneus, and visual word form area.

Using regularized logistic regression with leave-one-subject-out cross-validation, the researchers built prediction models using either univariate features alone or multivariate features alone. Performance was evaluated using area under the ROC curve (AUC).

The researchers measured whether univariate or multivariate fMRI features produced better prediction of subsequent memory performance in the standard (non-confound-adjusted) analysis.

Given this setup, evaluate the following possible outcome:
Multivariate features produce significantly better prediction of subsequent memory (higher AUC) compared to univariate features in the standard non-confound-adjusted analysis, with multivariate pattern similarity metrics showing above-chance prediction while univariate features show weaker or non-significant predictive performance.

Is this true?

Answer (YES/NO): NO